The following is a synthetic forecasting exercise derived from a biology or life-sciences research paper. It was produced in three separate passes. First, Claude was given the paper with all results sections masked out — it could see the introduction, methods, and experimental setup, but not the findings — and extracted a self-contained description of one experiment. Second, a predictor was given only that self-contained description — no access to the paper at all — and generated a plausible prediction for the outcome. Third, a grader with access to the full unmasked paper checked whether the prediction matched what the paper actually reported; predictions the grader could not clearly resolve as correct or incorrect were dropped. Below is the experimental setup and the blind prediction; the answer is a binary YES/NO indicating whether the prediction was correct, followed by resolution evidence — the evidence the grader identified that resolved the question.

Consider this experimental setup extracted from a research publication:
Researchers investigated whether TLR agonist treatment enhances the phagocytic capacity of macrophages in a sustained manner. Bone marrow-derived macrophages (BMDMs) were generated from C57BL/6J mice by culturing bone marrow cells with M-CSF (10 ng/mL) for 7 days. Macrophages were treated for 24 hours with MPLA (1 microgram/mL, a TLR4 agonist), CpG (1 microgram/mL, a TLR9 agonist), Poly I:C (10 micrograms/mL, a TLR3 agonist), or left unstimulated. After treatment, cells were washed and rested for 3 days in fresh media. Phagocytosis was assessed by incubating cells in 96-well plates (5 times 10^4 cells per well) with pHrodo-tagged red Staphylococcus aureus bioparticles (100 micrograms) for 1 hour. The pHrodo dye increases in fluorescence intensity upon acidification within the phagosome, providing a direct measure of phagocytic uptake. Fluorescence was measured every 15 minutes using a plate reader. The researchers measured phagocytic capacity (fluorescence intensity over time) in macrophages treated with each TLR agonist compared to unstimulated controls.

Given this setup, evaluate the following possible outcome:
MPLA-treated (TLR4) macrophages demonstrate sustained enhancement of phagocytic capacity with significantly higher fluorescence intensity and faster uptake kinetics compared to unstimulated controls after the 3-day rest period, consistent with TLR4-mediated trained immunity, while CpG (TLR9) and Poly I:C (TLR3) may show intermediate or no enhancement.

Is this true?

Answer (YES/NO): NO